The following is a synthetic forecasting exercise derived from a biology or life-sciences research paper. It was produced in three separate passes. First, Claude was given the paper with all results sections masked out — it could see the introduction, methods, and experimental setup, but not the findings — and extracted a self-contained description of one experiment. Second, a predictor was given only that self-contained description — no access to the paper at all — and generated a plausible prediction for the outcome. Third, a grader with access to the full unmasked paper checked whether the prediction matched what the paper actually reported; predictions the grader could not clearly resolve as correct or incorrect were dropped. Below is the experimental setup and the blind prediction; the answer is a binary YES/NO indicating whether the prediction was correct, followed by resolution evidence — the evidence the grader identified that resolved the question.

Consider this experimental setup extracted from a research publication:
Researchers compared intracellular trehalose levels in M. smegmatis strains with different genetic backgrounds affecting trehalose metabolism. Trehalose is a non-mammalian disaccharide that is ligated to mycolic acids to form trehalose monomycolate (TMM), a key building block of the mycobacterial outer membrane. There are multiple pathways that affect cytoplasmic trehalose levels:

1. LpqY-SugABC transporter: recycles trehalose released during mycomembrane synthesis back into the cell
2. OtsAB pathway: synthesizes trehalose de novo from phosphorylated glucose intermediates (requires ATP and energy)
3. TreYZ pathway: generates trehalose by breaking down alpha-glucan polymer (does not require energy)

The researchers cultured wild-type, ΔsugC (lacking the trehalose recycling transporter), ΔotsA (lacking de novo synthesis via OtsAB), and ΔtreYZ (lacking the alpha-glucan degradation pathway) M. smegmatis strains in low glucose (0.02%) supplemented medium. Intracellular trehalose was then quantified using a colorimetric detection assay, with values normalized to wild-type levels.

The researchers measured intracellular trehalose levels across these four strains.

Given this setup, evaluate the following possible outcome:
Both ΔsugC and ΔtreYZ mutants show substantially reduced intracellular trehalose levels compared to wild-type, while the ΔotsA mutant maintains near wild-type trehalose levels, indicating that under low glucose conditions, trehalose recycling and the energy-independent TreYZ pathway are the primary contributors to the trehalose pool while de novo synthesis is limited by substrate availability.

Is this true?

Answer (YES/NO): NO